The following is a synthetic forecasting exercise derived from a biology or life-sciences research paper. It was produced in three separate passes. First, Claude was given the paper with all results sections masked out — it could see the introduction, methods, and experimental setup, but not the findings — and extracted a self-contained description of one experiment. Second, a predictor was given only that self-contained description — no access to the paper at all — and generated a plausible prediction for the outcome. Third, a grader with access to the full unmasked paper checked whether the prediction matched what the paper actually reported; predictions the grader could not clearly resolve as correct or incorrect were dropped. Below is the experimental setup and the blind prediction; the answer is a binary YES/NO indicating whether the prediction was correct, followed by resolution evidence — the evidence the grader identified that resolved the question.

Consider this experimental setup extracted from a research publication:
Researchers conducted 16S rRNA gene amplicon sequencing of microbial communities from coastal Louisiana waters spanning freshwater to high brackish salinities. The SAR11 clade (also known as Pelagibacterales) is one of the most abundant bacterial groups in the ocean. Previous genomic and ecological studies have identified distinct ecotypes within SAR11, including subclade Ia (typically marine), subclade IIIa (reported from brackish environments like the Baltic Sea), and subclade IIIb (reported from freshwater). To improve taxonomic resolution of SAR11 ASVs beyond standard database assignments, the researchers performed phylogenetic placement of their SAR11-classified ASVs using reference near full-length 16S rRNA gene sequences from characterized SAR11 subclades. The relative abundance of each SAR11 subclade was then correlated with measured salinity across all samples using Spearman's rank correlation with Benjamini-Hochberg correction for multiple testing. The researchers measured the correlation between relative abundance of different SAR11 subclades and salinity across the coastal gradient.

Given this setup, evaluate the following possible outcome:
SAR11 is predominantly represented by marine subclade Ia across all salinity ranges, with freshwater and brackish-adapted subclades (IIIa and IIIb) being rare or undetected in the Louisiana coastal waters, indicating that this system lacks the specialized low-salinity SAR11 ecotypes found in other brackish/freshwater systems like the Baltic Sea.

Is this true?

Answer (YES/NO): NO